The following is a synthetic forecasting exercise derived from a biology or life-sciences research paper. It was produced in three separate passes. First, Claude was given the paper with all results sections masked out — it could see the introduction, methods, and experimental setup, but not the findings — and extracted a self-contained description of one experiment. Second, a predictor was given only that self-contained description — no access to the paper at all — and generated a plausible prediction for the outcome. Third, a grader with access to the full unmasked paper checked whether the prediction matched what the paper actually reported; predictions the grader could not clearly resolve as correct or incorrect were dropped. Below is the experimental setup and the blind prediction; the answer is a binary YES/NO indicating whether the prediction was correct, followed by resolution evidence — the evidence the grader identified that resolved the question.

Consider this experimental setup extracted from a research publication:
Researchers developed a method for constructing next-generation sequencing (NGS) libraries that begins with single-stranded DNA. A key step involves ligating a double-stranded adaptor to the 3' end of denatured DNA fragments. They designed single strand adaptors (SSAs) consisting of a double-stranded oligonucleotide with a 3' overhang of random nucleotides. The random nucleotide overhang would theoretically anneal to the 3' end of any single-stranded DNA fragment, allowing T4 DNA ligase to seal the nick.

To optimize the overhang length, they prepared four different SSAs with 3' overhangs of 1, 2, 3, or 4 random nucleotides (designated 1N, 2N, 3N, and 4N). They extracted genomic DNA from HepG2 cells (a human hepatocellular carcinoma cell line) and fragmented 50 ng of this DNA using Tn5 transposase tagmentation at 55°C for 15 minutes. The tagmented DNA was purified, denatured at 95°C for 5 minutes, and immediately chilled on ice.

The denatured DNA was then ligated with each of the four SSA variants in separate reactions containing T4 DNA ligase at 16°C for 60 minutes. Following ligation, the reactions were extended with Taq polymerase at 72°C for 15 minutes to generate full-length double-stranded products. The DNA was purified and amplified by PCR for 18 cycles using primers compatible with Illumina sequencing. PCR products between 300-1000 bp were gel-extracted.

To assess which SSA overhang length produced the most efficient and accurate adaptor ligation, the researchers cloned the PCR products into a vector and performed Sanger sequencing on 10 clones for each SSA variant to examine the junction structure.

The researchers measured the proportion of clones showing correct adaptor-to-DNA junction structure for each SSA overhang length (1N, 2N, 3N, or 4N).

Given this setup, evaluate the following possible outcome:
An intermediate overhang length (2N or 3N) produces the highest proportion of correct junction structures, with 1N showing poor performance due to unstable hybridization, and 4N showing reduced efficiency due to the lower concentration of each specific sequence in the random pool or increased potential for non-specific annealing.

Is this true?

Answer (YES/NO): NO